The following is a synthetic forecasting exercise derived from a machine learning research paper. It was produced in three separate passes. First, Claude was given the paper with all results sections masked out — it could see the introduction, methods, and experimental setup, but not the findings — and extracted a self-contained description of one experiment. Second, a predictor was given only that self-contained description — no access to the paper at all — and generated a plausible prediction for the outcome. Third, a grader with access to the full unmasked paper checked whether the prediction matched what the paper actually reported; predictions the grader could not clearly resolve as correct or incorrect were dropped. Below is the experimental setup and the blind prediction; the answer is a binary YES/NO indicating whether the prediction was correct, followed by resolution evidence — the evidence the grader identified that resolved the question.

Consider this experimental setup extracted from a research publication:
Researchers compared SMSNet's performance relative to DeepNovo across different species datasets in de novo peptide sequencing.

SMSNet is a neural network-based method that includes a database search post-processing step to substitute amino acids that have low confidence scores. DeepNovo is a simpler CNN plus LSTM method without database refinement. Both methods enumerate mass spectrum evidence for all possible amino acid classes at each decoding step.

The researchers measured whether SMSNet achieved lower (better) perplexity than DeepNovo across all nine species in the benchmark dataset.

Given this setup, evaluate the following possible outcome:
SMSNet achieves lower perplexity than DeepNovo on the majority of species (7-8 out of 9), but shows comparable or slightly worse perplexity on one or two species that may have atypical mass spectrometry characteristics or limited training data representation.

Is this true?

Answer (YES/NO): NO